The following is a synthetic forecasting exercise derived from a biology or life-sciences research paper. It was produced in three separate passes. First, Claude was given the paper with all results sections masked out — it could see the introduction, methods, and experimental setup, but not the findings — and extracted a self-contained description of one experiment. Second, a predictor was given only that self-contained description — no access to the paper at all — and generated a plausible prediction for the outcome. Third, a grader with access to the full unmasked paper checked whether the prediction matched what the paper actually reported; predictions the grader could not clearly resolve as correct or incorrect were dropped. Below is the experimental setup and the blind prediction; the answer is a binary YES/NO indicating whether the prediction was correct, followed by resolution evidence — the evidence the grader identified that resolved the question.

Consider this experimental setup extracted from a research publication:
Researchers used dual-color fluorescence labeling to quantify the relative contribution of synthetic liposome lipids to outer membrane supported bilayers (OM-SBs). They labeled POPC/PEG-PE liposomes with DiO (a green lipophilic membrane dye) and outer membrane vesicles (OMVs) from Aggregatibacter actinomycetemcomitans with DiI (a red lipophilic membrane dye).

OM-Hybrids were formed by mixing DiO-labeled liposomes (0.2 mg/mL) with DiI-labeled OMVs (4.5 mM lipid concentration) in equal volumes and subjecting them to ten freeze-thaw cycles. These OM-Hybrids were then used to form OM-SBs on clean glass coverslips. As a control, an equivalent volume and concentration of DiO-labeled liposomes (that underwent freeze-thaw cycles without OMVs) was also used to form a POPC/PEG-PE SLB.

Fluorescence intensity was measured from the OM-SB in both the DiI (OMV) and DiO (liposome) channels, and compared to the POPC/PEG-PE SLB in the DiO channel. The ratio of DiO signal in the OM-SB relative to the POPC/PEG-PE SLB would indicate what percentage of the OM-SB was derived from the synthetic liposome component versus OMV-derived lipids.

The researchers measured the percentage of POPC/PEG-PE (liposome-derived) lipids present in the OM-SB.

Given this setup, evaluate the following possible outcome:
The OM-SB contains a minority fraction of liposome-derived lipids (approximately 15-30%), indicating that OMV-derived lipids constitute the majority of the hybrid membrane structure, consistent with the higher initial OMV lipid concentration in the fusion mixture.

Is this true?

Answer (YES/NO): NO